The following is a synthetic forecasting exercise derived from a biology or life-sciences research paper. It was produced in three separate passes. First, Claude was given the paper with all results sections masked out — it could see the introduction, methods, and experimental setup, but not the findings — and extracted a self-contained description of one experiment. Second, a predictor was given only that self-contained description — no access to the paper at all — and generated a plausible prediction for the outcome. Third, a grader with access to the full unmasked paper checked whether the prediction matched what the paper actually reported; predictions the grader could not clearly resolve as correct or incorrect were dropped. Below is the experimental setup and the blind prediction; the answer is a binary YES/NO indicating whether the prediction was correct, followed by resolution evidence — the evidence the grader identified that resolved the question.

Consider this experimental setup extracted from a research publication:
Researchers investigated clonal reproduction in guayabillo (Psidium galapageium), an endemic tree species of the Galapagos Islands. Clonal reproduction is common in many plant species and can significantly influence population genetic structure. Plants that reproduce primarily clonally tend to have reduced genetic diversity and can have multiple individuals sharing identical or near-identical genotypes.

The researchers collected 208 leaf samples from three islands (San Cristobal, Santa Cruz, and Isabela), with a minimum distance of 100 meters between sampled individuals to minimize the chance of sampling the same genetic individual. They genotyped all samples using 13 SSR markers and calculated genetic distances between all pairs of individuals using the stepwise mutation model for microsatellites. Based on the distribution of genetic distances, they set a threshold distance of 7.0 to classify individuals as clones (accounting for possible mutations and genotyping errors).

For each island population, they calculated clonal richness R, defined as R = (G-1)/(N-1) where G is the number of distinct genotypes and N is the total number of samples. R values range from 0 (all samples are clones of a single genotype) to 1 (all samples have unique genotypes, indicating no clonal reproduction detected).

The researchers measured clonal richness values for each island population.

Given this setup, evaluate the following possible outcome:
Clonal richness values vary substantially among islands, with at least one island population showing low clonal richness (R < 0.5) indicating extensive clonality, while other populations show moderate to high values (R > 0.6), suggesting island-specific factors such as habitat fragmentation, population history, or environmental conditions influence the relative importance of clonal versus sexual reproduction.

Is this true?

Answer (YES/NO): NO